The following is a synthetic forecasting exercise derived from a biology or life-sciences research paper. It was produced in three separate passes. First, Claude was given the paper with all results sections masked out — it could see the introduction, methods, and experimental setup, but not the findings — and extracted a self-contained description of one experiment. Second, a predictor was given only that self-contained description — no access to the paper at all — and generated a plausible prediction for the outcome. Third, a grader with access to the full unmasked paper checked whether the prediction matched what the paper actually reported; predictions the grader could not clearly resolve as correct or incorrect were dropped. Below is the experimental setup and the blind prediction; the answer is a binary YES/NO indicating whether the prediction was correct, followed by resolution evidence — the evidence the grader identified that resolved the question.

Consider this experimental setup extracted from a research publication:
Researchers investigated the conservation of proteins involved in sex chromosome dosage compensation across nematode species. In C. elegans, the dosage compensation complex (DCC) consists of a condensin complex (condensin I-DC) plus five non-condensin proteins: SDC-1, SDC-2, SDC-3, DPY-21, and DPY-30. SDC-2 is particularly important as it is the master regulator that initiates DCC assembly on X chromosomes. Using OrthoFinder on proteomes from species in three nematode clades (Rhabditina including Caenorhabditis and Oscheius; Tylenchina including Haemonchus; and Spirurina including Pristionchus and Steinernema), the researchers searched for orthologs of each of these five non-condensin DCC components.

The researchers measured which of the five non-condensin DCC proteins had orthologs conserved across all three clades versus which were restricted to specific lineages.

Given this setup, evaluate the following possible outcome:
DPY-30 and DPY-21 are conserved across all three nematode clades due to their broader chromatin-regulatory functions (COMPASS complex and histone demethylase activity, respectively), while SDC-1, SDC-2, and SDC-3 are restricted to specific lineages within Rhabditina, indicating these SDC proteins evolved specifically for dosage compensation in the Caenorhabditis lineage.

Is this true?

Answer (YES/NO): NO